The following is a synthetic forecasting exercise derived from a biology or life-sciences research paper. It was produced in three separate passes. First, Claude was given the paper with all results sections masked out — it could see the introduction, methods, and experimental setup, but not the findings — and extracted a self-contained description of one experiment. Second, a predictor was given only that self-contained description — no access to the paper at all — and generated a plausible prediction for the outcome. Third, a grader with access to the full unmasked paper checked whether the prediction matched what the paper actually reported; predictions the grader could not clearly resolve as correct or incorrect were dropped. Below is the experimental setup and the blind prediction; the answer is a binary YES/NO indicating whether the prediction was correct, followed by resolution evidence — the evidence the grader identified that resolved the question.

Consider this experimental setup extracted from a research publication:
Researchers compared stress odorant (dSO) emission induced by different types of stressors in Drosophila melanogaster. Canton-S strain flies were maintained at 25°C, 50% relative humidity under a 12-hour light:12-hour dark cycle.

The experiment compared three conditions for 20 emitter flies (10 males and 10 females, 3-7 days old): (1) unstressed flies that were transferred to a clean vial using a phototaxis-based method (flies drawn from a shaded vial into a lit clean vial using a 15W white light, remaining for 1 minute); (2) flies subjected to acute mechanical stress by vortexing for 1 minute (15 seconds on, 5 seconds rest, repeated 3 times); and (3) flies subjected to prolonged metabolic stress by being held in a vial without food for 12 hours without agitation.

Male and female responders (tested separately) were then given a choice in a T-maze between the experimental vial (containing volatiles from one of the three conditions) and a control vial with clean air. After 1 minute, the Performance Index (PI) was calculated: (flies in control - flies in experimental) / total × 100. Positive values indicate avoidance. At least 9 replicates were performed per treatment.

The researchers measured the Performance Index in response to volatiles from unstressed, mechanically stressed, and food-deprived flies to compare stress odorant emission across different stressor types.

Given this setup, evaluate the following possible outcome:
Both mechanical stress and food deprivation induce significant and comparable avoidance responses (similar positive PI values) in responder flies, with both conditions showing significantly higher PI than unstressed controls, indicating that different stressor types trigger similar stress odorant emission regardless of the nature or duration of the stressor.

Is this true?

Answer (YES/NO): YES